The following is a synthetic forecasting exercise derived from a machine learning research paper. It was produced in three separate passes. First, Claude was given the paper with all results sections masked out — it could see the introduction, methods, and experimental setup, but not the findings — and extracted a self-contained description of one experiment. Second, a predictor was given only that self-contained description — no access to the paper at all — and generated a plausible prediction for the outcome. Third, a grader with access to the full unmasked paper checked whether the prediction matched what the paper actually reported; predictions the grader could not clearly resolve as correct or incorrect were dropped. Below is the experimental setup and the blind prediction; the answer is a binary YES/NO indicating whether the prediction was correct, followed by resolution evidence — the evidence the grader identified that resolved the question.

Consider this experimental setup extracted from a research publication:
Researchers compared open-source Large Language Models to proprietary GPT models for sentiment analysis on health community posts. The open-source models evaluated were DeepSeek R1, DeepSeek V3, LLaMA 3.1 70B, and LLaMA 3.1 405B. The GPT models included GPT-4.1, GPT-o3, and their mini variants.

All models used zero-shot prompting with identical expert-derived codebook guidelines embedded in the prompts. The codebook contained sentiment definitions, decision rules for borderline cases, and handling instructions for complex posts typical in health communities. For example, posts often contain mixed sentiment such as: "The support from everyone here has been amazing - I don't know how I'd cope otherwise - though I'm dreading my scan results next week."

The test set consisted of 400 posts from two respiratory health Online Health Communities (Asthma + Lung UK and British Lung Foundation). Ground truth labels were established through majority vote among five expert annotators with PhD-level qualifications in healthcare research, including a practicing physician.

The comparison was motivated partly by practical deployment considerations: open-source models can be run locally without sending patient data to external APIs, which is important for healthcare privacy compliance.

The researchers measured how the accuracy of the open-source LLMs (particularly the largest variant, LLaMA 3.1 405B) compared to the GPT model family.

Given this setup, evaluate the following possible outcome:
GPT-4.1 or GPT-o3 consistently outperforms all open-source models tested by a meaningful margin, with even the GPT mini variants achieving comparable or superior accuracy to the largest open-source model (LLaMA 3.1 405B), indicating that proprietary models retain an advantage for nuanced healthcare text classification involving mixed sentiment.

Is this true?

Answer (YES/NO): NO